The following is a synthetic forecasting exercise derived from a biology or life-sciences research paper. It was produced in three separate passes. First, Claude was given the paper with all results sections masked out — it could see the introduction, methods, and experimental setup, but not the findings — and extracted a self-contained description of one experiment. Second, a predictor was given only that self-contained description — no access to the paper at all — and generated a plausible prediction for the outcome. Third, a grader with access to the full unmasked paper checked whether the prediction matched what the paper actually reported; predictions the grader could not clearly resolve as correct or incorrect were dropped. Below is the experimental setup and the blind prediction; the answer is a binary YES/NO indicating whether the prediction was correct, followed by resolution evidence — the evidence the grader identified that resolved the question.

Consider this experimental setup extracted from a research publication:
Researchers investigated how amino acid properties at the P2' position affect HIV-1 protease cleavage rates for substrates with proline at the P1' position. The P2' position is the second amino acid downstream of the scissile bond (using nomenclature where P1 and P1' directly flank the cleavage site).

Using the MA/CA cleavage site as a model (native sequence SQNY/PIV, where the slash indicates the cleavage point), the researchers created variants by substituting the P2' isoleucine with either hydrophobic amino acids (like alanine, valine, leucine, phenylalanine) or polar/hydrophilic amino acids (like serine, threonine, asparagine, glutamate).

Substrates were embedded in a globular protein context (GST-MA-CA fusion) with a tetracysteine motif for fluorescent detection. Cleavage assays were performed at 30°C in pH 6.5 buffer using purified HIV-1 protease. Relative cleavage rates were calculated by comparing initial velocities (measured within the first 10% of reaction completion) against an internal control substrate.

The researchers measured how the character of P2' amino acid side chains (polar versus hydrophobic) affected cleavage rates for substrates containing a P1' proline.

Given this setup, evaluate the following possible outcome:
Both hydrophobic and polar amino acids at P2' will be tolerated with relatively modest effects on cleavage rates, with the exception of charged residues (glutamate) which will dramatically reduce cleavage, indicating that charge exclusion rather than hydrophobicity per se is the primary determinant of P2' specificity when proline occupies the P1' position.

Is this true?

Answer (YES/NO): NO